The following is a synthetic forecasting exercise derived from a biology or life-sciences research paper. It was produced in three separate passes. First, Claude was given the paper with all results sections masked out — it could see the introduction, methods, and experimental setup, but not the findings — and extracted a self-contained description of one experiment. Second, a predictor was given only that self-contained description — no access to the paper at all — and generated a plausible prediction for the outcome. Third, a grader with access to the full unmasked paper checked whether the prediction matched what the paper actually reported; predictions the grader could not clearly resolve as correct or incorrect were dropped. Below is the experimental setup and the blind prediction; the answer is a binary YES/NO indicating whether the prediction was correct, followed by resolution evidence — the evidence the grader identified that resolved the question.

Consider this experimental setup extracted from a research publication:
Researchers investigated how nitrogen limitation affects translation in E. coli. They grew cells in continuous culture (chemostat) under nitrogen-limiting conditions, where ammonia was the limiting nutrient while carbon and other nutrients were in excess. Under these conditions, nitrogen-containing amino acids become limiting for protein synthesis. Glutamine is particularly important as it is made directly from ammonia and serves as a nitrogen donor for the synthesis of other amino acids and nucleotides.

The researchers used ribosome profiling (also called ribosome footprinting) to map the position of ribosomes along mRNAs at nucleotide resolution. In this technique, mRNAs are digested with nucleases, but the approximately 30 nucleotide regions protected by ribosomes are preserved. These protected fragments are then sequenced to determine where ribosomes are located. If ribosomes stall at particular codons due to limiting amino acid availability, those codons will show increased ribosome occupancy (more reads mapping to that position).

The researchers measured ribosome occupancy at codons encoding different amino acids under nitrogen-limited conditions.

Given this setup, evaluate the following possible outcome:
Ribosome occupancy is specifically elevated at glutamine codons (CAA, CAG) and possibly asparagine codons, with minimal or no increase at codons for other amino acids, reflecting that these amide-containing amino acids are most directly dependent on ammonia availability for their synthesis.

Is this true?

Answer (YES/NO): YES